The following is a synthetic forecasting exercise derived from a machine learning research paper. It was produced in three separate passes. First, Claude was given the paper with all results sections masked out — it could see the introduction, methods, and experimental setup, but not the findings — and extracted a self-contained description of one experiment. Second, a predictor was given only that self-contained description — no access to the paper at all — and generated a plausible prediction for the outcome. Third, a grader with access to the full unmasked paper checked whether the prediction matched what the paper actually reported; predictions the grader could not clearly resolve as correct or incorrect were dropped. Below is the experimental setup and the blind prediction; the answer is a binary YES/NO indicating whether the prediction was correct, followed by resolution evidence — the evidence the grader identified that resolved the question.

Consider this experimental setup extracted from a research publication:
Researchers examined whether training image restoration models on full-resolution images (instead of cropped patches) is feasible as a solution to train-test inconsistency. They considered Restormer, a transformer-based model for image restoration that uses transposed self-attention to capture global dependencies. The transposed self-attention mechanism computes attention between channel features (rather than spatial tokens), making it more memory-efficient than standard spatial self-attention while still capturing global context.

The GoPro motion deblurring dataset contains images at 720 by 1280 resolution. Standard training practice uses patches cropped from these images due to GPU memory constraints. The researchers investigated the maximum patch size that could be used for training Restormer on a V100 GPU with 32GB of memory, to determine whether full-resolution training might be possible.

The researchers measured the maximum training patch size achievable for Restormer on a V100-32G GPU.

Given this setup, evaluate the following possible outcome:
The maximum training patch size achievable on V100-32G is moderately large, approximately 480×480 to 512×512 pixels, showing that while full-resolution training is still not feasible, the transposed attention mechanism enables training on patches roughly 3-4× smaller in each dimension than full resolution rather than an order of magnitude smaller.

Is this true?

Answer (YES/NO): NO